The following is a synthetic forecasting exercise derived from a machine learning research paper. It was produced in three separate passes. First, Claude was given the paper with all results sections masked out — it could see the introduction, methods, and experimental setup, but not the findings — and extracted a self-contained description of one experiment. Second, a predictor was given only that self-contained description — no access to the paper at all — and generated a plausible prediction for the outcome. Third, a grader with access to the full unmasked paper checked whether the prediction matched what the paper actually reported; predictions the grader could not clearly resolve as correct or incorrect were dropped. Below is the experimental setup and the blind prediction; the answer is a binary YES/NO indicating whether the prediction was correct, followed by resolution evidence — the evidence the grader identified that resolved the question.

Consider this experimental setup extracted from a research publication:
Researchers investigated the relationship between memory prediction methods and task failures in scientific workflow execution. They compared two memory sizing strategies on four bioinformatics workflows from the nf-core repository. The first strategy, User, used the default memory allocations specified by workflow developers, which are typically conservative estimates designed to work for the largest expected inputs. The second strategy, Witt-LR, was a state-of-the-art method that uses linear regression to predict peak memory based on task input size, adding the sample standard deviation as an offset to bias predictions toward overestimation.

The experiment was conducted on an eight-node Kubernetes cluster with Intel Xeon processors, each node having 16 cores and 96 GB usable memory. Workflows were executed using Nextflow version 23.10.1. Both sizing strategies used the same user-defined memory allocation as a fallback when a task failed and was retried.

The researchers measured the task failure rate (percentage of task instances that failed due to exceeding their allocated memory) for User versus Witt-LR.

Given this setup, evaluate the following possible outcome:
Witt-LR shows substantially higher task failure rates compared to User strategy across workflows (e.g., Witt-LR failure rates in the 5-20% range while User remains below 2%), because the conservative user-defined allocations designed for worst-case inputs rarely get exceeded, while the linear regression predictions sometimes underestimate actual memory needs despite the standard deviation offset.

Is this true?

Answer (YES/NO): NO